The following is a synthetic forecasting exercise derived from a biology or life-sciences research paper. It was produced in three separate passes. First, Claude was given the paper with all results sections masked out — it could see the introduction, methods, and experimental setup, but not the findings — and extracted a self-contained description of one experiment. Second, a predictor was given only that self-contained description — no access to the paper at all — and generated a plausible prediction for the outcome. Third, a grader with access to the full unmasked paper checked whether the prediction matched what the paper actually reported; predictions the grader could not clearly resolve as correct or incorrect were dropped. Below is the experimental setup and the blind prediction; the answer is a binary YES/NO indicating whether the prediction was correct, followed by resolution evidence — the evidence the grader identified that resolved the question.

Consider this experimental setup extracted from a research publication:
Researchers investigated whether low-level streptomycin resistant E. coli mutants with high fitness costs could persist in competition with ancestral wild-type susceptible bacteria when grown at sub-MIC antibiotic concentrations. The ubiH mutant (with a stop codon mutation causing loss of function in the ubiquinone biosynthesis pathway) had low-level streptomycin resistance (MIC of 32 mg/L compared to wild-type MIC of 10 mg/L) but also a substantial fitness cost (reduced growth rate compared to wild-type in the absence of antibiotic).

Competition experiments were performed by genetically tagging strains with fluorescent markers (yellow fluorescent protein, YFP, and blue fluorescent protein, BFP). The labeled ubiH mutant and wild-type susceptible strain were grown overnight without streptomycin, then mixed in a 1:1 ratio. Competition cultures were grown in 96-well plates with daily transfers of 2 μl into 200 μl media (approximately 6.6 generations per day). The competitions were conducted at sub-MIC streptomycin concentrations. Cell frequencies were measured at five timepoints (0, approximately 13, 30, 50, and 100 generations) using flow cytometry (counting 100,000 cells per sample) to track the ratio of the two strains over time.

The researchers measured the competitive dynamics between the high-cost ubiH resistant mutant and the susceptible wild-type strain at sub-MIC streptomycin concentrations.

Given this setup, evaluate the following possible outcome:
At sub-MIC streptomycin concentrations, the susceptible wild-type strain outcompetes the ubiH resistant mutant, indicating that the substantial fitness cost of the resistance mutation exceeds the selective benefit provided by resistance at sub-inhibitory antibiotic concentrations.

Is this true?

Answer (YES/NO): NO